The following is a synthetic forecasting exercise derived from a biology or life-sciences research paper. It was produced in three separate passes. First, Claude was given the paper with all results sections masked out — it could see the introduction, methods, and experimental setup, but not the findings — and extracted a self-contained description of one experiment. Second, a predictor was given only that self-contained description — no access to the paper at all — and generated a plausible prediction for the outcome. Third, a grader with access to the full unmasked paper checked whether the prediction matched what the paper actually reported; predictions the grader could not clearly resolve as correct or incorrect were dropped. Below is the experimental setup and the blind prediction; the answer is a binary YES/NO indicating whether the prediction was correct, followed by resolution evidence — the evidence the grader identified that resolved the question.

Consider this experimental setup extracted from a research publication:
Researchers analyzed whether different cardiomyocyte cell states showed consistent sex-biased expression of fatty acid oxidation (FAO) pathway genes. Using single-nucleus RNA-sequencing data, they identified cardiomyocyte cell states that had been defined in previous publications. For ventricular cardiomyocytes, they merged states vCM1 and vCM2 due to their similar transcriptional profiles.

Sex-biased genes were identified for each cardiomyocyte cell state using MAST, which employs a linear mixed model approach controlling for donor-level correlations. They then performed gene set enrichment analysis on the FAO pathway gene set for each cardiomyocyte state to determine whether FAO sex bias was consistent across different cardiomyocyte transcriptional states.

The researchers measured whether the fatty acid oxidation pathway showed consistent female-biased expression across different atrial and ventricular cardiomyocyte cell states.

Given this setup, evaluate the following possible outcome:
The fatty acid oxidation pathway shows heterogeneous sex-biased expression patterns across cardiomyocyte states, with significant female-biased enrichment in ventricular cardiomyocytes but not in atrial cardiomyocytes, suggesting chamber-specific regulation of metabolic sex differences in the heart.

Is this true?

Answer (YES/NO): NO